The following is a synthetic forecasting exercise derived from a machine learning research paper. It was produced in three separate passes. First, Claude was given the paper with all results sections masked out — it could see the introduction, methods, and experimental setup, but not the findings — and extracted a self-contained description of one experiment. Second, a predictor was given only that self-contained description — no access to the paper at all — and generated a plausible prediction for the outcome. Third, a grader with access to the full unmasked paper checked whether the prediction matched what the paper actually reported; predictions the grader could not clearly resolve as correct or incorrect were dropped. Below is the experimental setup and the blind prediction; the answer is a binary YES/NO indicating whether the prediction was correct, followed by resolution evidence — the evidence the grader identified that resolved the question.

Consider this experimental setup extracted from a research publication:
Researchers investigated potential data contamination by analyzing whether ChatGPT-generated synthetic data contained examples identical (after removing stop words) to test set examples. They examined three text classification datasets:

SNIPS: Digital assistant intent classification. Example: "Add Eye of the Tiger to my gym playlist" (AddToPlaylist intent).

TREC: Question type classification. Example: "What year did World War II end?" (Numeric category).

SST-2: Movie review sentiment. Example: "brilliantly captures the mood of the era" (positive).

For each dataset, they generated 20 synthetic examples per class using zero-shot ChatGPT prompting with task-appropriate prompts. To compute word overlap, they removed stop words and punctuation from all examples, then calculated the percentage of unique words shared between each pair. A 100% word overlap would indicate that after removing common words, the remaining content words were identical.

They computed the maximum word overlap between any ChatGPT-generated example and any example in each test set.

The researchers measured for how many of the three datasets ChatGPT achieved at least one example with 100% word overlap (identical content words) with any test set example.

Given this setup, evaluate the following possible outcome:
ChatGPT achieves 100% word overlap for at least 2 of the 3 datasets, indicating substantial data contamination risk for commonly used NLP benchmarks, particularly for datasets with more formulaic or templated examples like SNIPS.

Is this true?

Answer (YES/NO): NO